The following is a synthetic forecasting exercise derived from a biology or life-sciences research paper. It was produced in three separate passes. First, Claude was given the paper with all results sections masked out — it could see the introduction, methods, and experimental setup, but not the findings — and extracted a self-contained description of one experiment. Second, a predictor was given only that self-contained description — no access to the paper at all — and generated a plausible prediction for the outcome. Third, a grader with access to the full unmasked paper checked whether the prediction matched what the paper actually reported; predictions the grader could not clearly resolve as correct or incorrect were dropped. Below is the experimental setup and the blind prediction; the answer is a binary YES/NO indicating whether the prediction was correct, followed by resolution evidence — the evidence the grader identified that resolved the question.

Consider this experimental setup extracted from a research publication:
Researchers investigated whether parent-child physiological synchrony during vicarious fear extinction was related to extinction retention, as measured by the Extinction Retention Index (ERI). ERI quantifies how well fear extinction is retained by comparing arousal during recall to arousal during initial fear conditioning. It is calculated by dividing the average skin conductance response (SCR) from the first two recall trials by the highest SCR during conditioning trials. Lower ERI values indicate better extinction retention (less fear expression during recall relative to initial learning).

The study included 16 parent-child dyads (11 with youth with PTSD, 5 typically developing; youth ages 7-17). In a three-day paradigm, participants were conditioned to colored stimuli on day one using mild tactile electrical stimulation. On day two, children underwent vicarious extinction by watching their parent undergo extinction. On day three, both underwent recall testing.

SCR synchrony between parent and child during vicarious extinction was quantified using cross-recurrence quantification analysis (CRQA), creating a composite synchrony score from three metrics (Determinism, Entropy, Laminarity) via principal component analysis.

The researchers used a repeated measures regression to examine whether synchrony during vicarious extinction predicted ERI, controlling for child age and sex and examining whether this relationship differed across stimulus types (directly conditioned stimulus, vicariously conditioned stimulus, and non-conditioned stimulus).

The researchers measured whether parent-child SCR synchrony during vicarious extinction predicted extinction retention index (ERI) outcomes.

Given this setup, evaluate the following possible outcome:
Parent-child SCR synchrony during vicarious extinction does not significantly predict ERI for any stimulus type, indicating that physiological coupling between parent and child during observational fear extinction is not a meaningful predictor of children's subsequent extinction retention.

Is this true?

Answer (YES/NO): YES